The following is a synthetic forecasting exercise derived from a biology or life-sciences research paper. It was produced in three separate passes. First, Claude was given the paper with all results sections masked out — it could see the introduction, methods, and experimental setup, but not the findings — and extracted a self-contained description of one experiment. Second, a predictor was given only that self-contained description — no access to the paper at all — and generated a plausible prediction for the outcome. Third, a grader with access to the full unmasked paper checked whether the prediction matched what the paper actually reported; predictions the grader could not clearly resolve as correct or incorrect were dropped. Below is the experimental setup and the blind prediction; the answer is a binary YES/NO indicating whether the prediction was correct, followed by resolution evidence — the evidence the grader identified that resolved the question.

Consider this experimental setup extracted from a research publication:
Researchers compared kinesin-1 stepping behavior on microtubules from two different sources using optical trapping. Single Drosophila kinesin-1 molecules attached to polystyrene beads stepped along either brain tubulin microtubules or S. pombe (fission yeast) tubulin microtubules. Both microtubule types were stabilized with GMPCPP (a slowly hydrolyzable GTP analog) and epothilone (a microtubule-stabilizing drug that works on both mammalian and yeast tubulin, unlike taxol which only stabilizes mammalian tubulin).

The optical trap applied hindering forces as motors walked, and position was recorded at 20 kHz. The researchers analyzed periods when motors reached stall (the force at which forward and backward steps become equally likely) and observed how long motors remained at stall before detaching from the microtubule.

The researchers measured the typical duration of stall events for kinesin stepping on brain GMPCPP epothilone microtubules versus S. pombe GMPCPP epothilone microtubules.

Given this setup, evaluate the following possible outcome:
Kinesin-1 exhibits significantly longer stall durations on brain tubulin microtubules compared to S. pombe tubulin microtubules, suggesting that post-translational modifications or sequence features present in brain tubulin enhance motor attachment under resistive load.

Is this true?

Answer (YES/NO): NO